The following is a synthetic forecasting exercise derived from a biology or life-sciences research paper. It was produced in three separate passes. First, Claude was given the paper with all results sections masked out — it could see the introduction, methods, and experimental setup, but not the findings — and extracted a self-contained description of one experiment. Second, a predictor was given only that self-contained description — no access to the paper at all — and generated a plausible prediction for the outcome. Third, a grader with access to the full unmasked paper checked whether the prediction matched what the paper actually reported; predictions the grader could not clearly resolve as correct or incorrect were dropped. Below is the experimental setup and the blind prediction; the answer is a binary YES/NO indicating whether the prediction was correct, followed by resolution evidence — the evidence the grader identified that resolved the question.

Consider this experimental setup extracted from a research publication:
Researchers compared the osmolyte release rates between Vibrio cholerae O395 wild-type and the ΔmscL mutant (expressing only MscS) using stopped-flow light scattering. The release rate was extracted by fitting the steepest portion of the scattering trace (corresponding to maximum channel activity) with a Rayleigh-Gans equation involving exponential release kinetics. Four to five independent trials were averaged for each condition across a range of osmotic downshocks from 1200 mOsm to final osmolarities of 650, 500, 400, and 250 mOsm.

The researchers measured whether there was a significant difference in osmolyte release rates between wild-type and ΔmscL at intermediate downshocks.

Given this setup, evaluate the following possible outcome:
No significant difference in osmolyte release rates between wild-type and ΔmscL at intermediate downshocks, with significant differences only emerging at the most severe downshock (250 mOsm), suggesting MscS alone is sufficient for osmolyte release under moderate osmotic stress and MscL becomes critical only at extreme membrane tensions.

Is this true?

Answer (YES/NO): NO